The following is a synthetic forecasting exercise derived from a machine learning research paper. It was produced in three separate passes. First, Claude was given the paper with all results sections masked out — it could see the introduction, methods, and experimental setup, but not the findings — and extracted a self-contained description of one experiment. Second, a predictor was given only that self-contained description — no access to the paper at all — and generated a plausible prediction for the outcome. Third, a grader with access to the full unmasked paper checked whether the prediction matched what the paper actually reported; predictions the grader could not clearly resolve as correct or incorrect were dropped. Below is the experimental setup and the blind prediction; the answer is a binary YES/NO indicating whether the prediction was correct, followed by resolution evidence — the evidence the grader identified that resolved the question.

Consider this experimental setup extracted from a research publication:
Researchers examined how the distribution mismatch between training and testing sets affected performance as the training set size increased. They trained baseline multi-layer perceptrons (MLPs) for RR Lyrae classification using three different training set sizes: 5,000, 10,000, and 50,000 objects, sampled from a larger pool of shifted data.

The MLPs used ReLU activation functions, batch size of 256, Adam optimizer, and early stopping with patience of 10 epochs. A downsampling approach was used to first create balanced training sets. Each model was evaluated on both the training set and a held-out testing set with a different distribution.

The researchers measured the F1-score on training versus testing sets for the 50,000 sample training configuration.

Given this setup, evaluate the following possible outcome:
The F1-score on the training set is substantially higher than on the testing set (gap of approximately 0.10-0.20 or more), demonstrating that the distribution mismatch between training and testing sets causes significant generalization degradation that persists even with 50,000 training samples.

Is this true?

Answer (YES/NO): YES